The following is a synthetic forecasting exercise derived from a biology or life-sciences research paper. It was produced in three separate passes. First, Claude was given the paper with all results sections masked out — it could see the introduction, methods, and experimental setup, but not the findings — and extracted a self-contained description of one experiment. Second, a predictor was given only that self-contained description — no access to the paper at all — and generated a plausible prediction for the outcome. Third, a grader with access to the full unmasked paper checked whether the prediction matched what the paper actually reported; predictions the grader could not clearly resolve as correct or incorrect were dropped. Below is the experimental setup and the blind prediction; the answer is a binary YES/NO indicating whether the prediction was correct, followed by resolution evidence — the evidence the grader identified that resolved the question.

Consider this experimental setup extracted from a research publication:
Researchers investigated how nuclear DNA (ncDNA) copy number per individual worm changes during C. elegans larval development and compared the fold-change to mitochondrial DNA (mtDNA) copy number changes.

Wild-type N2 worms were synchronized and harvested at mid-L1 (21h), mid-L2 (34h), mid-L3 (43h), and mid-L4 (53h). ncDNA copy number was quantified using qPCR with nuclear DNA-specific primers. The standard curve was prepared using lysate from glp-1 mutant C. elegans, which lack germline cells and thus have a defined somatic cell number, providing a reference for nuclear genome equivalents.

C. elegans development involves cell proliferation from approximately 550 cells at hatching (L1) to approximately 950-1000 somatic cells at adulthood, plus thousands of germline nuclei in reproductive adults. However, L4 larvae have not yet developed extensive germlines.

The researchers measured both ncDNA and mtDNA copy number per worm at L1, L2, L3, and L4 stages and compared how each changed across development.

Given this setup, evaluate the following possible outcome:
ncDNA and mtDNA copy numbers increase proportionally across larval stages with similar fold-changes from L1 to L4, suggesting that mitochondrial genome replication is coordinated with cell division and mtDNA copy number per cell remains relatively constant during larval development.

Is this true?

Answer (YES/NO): NO